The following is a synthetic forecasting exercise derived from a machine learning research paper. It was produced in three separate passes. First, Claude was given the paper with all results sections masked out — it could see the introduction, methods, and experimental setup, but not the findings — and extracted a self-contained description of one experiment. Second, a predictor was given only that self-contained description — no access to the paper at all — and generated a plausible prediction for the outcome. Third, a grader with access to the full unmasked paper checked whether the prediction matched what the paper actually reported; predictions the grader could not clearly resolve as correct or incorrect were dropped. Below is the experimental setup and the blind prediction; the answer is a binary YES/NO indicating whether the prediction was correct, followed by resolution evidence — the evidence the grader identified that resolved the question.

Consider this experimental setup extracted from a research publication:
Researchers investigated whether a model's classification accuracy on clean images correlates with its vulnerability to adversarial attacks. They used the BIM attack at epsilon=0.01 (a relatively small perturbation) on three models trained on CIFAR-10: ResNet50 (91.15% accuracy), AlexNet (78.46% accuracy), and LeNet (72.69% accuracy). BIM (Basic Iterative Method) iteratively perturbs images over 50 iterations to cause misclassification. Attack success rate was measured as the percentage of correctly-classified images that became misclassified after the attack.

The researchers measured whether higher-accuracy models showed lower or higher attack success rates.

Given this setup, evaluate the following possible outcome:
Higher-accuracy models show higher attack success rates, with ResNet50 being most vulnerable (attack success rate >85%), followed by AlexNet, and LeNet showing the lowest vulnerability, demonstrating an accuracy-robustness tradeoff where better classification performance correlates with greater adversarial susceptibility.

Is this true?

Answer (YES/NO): NO